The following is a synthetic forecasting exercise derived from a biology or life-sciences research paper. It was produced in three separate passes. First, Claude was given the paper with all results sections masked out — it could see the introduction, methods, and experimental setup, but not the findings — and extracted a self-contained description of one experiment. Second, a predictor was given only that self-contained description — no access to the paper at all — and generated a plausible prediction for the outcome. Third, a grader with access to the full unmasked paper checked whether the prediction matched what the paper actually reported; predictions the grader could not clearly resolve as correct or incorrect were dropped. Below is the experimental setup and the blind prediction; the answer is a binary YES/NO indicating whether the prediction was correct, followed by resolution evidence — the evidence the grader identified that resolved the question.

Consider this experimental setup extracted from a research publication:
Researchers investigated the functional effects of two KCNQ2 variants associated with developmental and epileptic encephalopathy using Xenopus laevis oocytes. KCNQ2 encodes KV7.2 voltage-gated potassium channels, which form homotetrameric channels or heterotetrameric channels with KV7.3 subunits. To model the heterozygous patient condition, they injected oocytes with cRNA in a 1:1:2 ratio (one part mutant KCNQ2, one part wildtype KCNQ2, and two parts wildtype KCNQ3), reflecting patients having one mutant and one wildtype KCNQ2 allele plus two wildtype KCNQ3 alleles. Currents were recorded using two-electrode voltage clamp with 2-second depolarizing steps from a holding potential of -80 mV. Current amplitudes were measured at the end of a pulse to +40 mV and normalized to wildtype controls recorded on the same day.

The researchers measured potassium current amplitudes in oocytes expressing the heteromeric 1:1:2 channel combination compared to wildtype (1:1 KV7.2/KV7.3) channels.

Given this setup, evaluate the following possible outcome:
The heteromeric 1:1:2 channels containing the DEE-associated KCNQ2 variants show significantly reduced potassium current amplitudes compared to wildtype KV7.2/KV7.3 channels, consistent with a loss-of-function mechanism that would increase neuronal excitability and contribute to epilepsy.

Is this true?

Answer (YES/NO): YES